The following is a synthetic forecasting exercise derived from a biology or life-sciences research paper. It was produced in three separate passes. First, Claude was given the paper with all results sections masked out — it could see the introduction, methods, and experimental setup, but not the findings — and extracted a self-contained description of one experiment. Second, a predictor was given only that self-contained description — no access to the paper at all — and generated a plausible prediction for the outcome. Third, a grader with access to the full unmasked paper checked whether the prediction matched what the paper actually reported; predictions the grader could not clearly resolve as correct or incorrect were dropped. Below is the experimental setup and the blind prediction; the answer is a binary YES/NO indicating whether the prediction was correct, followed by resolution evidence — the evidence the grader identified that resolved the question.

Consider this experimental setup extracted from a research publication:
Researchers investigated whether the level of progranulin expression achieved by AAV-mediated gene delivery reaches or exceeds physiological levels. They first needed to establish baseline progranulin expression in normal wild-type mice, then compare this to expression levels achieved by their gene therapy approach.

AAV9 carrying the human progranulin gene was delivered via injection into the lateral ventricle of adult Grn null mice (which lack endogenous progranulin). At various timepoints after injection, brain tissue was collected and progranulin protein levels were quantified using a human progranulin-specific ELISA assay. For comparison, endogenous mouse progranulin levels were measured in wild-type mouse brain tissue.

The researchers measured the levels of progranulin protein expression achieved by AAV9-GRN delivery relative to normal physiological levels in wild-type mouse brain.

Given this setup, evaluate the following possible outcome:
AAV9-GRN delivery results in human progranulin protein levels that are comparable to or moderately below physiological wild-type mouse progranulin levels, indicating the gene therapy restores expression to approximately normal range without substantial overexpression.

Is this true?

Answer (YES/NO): NO